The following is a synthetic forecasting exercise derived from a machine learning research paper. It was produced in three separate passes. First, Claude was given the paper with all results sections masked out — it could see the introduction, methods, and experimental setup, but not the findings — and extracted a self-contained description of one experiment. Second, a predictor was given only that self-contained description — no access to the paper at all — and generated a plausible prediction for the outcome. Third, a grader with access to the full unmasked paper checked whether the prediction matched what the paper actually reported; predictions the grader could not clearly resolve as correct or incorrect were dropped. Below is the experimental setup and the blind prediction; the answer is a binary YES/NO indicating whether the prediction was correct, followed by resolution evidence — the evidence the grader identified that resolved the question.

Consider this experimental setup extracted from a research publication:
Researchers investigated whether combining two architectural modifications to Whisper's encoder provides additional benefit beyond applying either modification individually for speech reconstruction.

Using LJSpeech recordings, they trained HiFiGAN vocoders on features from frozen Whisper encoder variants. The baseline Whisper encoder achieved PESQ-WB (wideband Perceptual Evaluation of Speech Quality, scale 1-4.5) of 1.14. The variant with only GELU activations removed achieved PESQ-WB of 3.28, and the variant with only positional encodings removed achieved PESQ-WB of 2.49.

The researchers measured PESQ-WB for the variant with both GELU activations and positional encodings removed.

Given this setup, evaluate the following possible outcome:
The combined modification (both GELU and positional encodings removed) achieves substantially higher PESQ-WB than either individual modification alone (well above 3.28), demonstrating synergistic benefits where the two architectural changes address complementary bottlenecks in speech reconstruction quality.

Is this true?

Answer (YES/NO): NO